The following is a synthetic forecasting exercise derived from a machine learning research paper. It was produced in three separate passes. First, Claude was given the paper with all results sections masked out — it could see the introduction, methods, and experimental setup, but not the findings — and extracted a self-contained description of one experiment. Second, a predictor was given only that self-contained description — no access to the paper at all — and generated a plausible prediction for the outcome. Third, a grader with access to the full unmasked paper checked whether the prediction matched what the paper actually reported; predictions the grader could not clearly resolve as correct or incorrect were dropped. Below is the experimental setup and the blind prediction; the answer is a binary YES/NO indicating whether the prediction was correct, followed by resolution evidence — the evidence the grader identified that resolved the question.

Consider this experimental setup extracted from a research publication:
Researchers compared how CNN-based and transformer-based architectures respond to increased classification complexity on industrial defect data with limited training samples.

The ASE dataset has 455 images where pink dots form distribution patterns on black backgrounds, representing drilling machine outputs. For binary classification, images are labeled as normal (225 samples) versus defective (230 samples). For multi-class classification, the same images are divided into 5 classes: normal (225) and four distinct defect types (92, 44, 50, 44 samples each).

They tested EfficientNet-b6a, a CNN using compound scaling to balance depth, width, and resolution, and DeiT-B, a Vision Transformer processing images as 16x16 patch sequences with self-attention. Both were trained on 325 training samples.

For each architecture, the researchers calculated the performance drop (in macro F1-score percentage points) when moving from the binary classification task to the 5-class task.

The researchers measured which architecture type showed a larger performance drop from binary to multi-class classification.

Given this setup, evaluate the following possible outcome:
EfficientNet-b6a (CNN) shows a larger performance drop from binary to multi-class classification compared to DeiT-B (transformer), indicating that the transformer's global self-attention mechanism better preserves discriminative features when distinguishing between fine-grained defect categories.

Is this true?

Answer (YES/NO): NO